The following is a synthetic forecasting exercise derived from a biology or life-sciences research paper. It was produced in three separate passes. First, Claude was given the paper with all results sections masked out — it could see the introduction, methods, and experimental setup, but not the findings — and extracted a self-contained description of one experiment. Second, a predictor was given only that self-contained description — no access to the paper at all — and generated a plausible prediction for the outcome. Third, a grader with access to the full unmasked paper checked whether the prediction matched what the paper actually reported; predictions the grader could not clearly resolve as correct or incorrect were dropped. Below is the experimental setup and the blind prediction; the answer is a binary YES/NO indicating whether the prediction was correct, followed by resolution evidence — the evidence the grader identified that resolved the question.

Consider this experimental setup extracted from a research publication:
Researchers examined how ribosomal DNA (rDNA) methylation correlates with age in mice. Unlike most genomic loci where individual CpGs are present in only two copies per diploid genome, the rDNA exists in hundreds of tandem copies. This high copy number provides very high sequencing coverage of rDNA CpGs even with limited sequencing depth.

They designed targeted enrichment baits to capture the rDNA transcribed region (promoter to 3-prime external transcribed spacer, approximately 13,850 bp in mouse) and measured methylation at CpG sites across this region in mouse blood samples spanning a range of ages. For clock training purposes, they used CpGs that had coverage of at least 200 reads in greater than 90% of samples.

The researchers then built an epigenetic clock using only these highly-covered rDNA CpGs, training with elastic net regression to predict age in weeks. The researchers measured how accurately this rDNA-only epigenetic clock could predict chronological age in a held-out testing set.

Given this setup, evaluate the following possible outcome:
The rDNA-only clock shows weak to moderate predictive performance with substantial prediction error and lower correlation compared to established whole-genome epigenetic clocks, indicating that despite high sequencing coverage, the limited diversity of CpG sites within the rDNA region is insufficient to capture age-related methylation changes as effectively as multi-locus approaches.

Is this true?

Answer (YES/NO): NO